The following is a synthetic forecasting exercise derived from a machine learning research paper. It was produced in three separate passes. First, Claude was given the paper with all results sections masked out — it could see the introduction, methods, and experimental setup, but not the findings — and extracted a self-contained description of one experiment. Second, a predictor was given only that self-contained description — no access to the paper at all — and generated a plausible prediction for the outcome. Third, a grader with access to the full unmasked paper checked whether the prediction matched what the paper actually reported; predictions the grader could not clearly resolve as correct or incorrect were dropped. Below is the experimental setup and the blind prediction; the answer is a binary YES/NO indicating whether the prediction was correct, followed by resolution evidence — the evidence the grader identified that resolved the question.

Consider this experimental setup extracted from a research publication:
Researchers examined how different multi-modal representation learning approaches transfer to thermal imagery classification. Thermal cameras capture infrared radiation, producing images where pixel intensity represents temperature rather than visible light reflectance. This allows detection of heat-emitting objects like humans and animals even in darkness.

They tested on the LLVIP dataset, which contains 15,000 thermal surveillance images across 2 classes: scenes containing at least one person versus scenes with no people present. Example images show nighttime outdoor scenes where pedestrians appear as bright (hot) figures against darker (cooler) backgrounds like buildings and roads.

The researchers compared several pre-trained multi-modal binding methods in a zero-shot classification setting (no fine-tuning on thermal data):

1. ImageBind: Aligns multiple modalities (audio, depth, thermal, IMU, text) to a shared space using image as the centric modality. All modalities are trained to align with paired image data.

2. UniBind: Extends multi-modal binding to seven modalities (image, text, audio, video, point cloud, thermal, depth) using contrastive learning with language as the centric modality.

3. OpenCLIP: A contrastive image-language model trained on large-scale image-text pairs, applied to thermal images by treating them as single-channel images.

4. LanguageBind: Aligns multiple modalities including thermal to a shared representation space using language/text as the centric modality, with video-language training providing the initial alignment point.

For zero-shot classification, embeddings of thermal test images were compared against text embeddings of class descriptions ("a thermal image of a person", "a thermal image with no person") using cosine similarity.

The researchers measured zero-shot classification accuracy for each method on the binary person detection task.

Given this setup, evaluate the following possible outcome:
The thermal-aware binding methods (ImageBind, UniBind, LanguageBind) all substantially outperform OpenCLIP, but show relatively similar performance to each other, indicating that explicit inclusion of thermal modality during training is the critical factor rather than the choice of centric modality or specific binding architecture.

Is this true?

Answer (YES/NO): NO